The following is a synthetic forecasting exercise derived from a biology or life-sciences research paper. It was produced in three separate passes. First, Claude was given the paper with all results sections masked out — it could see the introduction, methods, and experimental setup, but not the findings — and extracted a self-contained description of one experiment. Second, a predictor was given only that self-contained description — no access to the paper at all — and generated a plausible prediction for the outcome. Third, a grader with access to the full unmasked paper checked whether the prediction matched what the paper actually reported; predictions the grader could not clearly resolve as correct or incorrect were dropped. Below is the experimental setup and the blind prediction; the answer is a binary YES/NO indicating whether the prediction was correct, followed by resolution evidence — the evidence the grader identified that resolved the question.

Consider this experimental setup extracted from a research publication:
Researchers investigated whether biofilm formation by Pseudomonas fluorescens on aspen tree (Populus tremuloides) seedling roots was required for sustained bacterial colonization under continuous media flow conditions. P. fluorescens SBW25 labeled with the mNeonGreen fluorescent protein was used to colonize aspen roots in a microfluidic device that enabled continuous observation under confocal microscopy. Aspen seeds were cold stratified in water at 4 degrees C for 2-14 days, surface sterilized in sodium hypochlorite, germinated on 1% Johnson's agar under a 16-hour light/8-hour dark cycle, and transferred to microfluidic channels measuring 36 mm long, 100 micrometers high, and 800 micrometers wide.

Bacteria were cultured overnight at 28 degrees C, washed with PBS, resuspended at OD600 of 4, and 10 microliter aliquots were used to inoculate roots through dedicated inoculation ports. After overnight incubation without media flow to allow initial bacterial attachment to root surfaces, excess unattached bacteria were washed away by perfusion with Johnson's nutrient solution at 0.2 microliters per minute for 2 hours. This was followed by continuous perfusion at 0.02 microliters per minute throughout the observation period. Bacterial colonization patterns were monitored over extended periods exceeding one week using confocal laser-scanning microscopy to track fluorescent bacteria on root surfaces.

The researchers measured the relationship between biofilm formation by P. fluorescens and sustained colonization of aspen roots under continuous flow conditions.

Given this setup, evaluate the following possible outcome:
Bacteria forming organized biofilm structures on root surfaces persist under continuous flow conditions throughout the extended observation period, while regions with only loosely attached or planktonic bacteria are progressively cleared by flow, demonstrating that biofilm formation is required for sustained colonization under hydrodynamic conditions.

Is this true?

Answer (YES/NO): NO